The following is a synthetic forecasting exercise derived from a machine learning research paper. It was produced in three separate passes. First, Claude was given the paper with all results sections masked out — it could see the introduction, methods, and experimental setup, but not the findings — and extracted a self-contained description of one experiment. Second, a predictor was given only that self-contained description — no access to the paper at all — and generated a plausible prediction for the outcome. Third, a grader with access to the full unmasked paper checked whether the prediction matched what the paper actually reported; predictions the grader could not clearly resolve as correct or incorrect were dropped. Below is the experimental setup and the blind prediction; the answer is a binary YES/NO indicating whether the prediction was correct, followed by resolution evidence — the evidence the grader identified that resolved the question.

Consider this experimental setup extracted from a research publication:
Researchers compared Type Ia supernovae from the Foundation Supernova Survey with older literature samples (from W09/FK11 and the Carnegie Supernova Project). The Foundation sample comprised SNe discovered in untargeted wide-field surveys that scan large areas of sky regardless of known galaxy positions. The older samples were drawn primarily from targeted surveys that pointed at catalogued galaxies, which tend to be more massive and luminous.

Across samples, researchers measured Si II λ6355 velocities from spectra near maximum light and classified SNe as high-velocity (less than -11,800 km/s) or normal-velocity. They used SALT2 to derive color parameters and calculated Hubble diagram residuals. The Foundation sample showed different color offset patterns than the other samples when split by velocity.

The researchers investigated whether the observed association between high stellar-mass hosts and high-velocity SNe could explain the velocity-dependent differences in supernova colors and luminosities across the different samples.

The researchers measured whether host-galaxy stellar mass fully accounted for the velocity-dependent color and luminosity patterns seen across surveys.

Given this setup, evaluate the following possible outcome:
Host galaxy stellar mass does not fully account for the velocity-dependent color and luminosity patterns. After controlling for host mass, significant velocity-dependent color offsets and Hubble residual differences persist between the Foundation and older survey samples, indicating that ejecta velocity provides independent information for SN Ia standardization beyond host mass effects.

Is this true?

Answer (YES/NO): NO